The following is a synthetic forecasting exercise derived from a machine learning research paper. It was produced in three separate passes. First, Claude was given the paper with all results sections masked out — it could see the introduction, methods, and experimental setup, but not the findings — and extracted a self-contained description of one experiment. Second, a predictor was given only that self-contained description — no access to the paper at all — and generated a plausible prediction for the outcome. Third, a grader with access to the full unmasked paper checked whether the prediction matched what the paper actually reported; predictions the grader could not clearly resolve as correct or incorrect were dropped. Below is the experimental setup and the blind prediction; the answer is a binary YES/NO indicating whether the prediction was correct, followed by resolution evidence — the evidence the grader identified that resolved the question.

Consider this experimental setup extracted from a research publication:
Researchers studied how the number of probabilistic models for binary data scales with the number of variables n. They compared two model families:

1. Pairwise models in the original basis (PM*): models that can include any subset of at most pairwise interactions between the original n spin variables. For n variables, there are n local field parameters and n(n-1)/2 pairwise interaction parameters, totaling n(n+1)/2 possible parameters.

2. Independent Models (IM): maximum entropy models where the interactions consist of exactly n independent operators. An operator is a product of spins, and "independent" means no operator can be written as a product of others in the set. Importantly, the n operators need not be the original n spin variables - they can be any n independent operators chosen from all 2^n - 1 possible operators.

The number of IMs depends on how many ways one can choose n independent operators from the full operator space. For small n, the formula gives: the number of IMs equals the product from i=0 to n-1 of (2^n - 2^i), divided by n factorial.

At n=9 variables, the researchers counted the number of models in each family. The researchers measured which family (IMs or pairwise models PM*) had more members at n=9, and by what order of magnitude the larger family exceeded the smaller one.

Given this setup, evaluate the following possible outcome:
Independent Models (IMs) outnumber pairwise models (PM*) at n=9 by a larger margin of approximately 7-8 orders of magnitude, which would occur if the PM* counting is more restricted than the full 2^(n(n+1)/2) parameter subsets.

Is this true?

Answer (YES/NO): NO